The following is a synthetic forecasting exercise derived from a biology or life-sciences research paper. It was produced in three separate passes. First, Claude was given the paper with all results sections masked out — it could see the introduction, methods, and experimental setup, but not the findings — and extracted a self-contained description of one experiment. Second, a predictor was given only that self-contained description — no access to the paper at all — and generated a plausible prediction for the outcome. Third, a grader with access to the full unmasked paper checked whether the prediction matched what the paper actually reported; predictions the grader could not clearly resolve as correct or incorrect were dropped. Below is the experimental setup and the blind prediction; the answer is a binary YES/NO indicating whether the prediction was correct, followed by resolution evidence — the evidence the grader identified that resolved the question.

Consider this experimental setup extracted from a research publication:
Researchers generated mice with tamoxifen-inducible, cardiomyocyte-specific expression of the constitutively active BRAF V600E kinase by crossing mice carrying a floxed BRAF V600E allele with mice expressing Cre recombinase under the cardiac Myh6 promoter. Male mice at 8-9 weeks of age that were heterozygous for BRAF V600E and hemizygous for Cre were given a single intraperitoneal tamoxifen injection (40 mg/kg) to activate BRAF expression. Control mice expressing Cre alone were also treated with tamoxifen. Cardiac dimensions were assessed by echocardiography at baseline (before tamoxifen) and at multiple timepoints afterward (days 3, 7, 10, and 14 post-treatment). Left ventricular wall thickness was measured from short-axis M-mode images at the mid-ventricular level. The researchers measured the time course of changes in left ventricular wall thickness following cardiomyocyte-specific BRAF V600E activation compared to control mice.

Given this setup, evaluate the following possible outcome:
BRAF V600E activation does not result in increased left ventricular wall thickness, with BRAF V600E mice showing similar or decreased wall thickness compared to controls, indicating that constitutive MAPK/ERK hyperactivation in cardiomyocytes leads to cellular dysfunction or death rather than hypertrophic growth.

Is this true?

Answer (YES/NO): NO